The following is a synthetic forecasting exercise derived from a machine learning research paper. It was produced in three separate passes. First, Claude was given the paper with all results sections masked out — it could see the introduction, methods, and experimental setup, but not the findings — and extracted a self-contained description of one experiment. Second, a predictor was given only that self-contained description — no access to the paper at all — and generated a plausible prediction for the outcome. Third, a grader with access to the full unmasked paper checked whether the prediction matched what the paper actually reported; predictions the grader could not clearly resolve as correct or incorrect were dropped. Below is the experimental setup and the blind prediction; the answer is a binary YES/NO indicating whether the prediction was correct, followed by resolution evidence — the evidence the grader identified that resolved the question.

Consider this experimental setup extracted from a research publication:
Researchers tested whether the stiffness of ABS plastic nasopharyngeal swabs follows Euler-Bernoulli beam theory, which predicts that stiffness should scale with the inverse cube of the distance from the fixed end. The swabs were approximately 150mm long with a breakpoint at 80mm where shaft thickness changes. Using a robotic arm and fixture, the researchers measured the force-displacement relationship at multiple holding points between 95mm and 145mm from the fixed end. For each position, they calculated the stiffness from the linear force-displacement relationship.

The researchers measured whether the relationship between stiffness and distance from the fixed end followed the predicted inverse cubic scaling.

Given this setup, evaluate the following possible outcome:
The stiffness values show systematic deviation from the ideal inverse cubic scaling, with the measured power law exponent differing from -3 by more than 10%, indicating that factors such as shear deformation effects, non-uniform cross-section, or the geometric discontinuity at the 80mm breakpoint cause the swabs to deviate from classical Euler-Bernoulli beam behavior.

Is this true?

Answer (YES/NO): NO